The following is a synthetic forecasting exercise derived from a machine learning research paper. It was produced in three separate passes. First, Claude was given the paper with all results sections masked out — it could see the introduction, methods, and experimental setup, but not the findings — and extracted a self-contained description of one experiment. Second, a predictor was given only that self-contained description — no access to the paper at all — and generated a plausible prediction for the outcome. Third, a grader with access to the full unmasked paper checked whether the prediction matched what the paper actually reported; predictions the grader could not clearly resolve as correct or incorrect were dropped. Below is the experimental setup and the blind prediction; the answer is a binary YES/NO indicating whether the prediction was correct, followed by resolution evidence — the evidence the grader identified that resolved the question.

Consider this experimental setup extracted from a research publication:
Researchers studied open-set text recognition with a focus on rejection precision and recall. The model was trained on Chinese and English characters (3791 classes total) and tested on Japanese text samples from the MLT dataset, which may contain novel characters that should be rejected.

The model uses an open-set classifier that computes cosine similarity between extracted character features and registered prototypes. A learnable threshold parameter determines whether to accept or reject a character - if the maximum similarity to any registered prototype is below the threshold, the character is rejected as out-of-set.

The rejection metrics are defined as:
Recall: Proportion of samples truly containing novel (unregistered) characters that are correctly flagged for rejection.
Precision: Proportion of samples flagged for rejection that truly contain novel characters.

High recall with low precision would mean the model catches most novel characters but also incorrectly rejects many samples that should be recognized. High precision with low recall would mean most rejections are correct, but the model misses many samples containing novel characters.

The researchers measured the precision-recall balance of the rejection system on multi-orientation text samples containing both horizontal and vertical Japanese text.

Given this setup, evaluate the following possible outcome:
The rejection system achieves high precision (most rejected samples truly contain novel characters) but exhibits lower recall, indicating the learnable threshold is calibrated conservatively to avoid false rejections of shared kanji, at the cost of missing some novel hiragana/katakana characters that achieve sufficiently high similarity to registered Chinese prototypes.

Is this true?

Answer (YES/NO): NO